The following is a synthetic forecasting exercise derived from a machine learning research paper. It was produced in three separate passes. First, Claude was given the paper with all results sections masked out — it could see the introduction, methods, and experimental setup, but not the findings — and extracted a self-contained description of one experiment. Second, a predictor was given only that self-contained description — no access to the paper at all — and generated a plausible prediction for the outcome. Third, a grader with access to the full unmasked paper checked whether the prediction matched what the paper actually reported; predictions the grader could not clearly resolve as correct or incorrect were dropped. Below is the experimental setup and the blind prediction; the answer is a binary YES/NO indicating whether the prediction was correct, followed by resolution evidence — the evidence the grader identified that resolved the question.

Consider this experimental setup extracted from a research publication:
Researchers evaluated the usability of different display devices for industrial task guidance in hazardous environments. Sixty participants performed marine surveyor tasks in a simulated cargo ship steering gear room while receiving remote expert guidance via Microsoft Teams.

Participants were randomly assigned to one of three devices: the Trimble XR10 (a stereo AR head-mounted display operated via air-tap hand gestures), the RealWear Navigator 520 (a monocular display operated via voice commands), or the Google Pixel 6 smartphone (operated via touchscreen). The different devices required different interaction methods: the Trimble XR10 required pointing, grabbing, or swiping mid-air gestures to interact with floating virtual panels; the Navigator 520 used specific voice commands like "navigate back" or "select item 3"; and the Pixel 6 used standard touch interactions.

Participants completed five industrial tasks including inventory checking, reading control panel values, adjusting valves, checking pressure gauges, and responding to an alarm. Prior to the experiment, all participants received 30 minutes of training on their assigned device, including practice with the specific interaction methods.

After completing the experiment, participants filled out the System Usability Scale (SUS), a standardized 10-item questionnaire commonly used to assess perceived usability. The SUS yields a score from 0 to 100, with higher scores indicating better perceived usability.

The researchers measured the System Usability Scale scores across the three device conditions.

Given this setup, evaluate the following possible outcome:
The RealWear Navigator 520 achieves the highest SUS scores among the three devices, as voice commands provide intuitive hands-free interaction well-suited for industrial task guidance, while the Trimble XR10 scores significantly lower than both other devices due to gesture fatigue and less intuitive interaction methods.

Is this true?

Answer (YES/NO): NO